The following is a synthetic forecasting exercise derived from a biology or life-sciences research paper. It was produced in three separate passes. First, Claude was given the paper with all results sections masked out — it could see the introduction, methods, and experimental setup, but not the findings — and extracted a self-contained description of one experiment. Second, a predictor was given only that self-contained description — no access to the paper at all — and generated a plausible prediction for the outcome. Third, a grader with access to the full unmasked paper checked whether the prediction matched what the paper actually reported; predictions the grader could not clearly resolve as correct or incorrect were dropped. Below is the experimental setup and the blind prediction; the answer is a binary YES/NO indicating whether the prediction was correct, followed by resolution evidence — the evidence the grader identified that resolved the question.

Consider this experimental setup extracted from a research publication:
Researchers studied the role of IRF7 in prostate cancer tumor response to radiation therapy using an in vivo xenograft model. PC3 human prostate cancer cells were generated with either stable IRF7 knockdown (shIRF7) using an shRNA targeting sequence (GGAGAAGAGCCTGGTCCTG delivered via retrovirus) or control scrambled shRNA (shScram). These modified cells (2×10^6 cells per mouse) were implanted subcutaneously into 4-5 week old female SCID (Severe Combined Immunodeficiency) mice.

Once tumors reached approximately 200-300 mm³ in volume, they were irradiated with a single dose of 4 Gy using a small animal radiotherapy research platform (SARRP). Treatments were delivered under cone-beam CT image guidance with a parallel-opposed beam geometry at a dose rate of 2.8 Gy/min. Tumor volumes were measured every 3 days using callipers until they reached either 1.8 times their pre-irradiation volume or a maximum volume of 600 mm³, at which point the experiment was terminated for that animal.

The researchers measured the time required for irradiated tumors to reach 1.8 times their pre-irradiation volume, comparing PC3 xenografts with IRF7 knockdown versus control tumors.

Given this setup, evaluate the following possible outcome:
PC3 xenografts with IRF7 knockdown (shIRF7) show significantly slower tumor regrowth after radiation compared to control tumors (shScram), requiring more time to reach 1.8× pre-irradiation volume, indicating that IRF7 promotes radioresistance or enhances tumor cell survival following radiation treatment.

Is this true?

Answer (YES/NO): YES